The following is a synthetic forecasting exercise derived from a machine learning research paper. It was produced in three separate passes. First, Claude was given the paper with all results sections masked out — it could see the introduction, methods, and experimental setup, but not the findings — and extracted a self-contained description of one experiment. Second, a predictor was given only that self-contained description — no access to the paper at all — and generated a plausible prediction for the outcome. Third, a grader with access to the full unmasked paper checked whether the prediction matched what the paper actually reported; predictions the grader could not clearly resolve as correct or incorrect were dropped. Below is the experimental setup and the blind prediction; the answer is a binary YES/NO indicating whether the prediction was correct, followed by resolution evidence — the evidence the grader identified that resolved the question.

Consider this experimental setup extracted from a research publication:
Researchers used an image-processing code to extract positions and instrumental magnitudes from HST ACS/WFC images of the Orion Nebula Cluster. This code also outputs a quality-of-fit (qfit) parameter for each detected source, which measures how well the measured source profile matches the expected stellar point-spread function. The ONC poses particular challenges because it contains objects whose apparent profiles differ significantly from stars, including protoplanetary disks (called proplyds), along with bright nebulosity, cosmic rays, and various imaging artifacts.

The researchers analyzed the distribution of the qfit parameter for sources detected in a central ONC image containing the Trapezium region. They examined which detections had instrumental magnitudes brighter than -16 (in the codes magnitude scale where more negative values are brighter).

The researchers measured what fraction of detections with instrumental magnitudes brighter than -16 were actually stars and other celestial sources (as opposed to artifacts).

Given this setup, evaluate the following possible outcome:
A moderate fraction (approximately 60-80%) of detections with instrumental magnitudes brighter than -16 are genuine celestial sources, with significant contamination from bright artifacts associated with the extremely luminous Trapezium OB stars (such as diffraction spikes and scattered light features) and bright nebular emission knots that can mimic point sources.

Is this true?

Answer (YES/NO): NO